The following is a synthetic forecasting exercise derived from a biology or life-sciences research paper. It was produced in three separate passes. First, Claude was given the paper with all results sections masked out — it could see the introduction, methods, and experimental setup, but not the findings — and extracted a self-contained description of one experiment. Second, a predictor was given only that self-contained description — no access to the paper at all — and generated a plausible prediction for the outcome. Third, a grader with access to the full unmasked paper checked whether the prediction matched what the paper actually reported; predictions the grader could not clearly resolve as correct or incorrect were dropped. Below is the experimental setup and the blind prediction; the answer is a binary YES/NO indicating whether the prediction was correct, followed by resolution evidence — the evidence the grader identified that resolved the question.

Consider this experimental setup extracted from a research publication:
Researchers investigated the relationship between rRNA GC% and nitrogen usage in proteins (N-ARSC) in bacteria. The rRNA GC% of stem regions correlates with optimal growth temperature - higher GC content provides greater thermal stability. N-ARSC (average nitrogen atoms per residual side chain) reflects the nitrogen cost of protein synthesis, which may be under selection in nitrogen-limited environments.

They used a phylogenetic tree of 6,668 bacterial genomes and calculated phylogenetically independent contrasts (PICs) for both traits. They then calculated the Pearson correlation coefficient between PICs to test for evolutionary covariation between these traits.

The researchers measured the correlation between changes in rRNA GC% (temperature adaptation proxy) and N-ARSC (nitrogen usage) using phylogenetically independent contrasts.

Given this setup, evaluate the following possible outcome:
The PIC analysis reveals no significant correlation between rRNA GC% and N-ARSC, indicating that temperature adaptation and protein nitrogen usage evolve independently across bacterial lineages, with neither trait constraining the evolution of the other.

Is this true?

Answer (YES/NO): NO